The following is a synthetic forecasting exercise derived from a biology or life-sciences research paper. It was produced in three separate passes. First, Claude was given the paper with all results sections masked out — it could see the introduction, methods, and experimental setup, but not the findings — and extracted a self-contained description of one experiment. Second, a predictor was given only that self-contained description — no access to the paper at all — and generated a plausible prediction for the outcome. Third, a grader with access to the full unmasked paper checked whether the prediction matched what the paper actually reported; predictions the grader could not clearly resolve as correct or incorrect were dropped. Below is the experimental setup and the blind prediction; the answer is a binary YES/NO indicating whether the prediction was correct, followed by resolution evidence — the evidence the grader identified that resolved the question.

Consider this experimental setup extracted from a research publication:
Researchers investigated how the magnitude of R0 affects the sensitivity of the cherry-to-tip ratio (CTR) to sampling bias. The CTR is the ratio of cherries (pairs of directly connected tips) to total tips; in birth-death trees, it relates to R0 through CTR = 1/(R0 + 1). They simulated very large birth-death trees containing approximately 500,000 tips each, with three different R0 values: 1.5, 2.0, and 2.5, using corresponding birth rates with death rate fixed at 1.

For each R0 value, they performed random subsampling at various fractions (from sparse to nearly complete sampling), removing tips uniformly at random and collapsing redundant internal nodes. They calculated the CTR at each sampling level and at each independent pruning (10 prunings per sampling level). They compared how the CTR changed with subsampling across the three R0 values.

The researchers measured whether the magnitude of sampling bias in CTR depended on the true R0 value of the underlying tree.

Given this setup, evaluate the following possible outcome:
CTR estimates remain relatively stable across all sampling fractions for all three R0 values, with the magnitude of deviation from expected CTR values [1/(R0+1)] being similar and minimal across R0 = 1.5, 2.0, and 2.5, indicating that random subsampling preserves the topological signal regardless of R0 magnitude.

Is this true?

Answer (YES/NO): NO